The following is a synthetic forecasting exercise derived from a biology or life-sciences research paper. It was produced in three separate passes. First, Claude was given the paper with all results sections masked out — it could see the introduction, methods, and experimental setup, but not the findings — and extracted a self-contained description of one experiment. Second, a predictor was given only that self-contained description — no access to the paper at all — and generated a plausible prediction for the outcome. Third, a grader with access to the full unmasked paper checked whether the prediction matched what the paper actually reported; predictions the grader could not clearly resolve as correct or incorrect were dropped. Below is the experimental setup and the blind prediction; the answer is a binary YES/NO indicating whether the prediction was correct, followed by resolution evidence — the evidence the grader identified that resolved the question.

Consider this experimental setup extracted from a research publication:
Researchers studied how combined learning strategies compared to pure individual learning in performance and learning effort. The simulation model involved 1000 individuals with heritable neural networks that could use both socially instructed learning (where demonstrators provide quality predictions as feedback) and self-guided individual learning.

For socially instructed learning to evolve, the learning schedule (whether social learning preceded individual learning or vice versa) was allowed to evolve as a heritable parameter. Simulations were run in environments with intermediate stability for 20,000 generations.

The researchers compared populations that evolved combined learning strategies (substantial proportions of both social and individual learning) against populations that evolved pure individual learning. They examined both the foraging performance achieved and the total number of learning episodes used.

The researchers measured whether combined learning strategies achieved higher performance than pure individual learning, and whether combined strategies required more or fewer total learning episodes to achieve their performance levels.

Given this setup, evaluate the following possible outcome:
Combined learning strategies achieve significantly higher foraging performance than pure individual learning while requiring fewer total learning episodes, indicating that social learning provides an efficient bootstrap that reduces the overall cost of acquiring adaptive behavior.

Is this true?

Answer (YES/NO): NO